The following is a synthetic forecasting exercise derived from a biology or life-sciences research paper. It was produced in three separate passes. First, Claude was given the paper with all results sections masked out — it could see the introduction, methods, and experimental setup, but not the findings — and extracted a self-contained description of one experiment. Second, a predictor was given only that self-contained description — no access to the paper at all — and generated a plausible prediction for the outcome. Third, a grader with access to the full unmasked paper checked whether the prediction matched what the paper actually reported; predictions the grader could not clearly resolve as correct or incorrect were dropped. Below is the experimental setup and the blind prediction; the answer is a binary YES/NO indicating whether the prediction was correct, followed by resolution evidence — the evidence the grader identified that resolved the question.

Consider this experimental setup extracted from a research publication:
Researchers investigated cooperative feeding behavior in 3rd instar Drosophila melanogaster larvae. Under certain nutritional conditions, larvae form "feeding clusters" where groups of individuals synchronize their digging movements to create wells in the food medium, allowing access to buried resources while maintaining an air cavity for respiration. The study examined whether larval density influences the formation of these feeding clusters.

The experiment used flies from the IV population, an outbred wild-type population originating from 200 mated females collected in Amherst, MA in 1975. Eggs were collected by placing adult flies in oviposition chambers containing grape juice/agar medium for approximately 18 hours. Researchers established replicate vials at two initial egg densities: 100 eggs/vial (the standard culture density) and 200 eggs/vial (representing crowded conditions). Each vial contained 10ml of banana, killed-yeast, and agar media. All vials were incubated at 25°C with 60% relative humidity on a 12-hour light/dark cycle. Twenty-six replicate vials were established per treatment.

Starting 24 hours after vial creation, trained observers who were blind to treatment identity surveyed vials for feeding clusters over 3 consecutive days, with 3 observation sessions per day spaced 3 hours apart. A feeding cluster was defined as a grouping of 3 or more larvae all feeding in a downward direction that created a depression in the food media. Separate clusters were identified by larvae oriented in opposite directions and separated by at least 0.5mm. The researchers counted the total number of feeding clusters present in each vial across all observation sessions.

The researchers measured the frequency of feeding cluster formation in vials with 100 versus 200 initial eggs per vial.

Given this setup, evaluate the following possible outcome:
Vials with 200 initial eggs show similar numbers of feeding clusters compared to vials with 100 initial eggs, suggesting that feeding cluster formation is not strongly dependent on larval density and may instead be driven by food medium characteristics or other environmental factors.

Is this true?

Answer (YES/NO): NO